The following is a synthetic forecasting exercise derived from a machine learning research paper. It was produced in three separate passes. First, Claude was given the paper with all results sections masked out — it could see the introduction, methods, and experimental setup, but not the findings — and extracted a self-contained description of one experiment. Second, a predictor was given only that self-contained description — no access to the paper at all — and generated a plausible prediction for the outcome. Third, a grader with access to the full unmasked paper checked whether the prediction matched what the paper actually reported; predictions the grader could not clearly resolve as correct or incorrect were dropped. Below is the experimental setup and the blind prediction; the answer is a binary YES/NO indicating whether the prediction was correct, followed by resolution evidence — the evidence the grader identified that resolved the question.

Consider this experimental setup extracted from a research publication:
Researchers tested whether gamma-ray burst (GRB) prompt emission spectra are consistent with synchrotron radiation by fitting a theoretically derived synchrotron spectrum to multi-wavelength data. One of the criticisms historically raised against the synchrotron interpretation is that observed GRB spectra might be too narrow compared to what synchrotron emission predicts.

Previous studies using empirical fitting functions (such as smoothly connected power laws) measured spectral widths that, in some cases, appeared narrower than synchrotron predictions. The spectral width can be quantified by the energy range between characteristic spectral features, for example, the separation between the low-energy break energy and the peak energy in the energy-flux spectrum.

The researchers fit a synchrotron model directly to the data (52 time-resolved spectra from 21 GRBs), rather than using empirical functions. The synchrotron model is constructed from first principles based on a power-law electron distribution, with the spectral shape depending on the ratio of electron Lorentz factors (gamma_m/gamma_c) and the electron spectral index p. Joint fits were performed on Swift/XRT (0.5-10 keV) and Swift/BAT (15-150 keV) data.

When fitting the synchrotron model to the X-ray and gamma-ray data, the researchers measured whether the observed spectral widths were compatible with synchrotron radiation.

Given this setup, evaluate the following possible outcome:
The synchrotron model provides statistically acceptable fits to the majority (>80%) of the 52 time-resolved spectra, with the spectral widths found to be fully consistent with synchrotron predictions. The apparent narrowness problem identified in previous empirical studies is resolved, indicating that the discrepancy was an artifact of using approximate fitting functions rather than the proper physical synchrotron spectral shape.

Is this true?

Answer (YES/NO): YES